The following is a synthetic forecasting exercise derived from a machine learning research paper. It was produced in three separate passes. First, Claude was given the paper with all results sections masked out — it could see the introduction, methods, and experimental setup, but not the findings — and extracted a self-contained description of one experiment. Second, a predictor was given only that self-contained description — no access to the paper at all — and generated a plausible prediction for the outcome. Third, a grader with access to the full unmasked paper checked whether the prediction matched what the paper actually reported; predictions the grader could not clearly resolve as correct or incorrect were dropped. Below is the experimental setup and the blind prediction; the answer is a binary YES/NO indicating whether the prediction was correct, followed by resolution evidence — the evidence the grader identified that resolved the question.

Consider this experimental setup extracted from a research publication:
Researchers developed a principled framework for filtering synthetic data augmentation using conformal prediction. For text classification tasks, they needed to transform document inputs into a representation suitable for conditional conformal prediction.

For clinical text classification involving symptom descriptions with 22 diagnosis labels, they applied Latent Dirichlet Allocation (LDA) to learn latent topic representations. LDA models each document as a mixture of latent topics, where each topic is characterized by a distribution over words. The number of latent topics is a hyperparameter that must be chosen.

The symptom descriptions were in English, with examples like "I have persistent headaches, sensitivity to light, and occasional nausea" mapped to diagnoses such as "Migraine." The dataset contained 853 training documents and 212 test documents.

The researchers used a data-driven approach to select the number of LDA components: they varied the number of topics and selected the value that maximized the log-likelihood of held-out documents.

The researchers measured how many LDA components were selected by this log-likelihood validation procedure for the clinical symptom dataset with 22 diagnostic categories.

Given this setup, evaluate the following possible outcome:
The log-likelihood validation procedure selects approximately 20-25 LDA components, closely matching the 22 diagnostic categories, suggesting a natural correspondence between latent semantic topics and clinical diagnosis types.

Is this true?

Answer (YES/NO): NO